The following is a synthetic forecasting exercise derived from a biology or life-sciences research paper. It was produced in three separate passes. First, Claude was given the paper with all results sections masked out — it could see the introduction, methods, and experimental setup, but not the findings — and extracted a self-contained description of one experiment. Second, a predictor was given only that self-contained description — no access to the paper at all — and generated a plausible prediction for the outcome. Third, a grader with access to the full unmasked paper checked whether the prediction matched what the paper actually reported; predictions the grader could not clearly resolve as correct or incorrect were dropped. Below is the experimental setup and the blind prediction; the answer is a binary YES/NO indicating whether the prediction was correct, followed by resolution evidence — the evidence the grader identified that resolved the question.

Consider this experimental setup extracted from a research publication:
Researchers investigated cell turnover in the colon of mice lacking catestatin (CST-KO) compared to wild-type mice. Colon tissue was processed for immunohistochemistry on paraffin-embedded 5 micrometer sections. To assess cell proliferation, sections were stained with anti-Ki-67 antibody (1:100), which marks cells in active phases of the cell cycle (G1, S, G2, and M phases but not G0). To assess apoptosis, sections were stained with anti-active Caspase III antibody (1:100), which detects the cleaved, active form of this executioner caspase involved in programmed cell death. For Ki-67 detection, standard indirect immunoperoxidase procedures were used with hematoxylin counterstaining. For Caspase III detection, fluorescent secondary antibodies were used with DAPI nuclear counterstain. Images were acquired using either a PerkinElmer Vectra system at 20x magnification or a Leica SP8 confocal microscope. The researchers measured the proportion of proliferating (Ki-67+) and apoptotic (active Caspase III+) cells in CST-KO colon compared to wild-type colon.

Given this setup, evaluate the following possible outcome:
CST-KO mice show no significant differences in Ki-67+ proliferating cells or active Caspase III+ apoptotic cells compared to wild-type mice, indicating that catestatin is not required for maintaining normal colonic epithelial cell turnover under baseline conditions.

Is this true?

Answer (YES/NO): NO